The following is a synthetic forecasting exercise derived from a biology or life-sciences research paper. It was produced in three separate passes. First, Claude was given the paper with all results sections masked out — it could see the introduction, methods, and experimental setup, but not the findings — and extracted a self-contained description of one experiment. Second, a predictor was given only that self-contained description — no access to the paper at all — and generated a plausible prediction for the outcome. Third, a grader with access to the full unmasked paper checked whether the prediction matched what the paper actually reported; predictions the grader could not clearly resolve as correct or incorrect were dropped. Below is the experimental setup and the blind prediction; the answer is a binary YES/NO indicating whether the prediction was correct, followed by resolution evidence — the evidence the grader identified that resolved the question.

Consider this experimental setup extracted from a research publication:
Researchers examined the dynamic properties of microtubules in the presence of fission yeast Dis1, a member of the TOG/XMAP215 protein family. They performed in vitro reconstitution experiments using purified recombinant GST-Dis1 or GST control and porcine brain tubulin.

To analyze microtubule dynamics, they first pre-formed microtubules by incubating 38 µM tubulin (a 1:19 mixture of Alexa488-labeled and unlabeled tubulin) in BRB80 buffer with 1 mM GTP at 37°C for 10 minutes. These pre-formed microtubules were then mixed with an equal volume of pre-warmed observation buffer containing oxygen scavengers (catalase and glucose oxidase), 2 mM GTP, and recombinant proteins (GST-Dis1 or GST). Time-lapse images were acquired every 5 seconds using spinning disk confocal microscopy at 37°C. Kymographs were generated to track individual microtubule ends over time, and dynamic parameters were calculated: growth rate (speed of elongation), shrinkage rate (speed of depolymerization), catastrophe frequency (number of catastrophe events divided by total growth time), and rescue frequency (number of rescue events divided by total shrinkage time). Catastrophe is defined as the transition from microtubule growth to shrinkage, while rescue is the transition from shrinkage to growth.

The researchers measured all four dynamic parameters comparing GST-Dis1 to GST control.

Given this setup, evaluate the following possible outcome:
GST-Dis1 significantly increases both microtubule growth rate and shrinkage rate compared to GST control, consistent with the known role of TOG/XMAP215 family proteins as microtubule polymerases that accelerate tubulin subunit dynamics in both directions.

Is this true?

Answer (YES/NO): NO